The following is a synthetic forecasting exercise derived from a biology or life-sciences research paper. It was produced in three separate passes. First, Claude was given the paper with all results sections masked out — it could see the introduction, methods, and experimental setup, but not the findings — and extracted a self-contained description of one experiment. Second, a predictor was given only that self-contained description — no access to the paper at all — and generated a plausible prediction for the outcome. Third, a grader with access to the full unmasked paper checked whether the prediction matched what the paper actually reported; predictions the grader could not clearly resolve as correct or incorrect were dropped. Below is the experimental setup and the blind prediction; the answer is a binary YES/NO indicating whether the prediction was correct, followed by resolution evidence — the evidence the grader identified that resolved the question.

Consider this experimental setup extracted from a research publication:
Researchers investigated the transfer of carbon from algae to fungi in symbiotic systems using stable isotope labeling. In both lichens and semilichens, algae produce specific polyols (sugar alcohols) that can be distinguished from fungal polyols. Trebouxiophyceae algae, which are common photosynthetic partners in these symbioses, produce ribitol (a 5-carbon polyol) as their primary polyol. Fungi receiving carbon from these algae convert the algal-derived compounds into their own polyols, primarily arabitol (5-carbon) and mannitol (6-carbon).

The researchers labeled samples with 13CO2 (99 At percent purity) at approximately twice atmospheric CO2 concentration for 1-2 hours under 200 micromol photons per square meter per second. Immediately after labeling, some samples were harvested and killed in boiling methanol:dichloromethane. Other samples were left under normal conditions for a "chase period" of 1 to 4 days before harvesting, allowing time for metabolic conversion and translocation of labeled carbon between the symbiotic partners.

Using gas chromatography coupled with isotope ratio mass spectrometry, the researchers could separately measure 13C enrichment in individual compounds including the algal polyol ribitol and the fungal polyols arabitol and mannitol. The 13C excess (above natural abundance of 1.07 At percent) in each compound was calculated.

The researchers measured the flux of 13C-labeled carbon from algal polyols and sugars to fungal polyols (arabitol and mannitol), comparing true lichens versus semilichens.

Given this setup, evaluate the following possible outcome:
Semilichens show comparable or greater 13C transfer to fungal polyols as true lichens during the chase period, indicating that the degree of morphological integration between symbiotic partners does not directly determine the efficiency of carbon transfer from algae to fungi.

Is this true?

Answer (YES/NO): NO